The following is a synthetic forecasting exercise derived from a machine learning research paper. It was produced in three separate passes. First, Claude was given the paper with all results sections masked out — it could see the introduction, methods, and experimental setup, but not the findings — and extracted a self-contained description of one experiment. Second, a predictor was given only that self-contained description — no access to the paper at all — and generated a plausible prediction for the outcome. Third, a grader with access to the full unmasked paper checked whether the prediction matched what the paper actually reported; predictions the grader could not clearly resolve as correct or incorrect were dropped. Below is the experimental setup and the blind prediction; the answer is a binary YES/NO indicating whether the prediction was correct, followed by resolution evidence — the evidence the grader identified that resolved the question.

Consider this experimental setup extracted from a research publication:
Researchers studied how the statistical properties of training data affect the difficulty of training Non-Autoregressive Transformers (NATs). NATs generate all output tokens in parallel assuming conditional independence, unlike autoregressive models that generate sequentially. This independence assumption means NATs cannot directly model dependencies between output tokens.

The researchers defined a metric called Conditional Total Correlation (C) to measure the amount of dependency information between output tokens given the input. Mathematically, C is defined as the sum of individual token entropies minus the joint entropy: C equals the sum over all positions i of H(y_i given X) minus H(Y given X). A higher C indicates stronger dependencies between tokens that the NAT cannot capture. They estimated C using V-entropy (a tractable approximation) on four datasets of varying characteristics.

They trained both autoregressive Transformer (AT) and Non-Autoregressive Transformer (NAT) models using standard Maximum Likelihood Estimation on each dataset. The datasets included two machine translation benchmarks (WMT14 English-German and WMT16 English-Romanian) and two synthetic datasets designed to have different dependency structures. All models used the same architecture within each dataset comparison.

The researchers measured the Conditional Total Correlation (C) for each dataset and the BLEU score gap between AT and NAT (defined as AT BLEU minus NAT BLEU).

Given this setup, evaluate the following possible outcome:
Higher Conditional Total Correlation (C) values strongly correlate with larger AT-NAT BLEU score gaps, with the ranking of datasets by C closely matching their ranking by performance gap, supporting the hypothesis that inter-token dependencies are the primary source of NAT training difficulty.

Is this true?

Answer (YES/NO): YES